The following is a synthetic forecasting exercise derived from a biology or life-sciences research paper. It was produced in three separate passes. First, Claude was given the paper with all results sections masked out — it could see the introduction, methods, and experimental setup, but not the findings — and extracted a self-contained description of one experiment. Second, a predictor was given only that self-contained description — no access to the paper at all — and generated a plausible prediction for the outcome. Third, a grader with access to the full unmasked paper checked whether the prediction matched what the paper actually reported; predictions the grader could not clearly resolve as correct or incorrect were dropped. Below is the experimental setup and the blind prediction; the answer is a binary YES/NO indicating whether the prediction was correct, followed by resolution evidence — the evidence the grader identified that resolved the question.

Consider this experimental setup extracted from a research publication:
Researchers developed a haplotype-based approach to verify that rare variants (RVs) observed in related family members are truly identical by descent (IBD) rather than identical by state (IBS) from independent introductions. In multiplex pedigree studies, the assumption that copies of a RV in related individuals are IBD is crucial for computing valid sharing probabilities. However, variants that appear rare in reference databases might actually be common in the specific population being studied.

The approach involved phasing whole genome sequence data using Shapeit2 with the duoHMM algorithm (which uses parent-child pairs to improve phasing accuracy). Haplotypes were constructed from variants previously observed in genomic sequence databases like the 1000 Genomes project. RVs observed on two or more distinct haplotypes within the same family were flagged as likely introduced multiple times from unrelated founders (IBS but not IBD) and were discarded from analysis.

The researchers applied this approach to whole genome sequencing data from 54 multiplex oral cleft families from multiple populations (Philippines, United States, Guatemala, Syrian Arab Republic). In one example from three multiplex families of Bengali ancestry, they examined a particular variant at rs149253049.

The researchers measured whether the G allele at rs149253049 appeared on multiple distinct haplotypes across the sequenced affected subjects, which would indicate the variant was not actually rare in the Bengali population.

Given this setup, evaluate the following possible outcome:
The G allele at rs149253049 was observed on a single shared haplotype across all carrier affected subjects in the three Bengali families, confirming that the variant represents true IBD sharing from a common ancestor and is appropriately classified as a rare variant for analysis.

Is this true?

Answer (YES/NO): NO